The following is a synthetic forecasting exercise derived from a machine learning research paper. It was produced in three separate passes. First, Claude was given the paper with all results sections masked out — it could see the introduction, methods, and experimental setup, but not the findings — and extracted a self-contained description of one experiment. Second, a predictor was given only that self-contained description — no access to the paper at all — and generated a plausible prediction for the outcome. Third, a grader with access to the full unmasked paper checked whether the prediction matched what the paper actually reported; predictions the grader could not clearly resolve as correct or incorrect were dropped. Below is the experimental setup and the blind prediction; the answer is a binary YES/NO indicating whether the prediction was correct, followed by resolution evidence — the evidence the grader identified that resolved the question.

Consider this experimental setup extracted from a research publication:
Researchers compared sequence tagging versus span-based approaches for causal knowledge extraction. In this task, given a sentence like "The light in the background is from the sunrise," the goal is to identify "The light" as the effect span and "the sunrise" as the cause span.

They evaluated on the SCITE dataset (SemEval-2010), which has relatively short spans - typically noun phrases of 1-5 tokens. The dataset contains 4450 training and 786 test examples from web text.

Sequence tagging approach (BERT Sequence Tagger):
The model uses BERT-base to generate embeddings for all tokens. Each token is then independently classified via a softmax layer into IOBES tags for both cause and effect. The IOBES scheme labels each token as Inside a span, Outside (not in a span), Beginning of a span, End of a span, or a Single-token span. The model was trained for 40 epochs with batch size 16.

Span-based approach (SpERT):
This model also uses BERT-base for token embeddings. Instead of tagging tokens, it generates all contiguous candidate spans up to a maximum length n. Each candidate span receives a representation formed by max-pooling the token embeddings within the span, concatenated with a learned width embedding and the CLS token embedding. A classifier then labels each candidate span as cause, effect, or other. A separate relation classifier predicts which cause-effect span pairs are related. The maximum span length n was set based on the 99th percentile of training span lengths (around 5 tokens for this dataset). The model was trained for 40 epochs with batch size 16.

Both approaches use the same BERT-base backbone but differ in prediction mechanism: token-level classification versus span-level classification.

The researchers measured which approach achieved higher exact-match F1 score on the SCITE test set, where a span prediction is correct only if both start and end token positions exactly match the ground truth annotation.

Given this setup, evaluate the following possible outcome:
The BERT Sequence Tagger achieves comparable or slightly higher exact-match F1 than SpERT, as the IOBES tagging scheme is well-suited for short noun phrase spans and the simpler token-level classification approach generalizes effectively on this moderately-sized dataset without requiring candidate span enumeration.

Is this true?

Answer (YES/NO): YES